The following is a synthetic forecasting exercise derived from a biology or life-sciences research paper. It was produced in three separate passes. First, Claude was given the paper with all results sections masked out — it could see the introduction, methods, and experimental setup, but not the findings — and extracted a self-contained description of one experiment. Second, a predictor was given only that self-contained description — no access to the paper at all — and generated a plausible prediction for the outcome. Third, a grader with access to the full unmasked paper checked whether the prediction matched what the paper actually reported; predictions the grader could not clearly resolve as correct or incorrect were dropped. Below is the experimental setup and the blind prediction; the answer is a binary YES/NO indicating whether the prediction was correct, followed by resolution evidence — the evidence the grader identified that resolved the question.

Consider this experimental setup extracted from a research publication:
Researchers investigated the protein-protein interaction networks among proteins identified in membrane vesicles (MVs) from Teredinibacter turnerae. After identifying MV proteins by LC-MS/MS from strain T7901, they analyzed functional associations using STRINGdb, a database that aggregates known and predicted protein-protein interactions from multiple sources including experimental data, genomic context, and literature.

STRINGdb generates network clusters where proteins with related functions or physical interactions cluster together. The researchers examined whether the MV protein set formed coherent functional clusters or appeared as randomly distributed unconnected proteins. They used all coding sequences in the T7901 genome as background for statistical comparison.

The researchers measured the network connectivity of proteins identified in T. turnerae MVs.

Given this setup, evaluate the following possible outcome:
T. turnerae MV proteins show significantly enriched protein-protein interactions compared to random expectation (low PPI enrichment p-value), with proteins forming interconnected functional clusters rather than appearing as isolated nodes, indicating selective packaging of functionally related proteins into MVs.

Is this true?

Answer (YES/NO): YES